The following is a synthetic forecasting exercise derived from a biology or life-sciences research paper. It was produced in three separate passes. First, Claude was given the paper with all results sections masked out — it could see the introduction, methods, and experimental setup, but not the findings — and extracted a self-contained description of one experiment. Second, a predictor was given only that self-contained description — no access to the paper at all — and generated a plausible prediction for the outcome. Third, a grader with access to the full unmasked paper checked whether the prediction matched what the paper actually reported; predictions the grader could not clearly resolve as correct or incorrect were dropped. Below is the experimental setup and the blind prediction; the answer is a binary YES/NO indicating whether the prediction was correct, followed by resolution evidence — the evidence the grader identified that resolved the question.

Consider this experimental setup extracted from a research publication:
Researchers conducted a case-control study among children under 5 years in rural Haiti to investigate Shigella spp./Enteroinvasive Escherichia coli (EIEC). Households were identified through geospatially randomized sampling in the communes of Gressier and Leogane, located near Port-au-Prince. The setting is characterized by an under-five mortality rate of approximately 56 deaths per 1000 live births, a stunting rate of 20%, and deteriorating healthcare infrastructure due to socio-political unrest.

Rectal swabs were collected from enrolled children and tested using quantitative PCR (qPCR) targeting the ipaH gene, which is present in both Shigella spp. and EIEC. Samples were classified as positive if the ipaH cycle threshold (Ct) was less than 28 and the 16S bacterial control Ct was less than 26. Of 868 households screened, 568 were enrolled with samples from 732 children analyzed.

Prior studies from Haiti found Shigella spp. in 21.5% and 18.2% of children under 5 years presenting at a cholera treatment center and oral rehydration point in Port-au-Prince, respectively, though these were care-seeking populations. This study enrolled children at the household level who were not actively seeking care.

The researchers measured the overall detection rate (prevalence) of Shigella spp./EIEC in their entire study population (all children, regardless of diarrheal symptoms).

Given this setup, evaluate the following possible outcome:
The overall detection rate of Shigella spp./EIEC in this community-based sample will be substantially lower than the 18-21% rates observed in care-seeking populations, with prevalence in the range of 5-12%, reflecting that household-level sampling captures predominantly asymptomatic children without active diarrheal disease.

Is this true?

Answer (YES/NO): YES